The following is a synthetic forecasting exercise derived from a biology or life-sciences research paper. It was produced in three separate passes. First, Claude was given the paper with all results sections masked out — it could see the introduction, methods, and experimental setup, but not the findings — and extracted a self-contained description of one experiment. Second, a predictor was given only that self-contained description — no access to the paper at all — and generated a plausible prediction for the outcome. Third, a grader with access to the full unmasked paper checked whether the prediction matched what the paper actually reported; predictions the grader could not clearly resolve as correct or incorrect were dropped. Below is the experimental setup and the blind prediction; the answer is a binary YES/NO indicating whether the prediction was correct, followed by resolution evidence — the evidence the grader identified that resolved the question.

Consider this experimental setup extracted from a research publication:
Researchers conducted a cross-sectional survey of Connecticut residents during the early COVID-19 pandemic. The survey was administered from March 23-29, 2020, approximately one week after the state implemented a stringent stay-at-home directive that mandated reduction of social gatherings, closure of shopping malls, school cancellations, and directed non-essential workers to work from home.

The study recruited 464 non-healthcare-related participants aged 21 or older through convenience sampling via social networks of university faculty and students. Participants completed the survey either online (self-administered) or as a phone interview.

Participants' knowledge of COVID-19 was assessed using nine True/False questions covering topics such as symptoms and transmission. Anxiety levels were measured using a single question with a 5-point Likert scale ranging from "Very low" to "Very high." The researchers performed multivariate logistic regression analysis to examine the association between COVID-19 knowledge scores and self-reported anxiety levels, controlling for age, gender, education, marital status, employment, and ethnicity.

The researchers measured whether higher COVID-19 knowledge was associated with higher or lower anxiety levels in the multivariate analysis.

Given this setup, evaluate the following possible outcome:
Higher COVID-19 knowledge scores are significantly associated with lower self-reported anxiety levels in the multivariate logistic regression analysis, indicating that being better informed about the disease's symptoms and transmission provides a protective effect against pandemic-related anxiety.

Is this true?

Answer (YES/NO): NO